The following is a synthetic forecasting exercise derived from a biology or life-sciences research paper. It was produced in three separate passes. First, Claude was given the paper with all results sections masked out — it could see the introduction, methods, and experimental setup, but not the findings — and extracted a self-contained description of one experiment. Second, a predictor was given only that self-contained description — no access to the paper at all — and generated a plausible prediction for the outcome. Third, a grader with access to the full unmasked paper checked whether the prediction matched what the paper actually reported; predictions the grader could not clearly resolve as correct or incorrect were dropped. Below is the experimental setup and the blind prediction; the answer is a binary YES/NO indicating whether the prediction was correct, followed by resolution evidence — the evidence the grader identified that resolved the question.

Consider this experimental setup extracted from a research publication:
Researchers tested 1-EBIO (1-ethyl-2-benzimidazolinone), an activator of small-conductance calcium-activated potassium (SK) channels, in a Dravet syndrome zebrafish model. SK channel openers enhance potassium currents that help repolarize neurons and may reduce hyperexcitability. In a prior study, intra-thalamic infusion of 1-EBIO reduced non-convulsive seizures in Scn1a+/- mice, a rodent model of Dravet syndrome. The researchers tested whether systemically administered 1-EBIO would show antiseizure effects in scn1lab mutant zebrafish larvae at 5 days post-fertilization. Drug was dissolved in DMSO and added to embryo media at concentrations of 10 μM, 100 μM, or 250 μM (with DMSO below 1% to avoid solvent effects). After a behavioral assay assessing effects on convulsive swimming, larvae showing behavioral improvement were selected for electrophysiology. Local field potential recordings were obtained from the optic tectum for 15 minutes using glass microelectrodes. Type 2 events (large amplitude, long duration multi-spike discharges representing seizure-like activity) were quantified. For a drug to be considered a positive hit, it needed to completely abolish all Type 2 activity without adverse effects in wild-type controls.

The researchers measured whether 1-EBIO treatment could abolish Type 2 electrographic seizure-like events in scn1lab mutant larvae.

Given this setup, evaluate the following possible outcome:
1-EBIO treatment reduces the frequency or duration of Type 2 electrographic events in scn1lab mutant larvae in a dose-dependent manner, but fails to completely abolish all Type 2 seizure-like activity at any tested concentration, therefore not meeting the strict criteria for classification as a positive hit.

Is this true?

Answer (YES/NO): NO